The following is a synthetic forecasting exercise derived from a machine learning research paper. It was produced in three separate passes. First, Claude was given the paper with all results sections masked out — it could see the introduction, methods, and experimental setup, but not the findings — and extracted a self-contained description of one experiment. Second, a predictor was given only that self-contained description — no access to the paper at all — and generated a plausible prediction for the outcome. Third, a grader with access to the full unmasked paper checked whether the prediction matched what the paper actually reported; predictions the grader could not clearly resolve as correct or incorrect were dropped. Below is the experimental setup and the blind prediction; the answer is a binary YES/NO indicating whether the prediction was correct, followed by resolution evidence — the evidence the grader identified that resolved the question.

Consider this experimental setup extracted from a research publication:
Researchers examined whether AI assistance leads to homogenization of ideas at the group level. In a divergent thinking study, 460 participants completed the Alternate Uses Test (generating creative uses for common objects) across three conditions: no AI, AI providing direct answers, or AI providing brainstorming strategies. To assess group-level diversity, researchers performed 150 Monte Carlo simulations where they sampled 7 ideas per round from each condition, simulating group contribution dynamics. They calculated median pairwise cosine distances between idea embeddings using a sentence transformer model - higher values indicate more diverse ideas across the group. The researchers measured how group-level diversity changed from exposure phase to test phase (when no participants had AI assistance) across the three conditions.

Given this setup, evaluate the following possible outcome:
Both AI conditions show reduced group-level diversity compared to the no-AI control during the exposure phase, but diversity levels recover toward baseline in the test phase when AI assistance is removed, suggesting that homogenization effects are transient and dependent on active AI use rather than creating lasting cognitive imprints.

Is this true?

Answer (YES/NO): NO